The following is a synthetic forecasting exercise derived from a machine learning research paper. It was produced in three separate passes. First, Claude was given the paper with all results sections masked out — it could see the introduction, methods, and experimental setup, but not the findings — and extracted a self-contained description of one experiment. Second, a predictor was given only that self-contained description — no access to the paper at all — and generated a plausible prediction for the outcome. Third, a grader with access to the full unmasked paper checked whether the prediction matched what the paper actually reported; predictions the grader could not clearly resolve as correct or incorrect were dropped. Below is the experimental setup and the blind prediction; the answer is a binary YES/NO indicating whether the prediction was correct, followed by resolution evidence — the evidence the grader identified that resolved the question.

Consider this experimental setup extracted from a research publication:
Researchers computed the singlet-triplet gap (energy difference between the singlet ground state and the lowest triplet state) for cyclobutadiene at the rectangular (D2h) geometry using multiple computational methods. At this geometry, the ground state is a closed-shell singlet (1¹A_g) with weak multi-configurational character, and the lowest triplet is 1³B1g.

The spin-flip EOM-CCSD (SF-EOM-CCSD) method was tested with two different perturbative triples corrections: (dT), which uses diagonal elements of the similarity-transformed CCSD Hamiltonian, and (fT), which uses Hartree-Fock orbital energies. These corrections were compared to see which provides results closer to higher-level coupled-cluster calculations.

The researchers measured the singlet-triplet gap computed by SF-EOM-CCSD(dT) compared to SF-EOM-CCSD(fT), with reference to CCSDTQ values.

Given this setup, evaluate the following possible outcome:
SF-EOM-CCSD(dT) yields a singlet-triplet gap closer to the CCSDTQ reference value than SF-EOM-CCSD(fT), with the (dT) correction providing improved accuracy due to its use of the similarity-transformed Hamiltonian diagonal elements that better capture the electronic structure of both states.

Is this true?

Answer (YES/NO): YES